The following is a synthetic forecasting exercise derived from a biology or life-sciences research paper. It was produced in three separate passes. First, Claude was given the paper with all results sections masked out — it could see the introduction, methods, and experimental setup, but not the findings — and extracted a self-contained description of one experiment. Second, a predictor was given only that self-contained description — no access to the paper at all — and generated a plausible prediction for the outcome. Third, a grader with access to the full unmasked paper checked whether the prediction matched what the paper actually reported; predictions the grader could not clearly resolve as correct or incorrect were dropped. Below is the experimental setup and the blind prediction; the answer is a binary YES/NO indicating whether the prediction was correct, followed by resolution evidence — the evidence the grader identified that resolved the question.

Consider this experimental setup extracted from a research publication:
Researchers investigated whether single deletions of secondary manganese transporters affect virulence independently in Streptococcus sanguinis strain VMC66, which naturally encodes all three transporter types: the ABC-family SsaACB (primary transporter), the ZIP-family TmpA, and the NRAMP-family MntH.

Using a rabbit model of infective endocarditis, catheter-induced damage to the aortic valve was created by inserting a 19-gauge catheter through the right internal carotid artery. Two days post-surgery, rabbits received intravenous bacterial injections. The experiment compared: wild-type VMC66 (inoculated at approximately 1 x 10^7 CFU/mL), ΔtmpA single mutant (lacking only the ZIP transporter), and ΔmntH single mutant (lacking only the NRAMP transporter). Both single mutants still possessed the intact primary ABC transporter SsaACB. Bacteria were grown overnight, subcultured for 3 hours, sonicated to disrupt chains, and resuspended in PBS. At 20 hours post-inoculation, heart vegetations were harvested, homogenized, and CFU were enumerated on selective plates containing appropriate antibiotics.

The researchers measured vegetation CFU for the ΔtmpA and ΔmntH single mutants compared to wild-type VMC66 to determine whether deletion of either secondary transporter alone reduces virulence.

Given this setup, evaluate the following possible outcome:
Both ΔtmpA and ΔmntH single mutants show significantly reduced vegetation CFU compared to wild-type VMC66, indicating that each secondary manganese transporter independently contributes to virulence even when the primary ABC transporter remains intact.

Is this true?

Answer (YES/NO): NO